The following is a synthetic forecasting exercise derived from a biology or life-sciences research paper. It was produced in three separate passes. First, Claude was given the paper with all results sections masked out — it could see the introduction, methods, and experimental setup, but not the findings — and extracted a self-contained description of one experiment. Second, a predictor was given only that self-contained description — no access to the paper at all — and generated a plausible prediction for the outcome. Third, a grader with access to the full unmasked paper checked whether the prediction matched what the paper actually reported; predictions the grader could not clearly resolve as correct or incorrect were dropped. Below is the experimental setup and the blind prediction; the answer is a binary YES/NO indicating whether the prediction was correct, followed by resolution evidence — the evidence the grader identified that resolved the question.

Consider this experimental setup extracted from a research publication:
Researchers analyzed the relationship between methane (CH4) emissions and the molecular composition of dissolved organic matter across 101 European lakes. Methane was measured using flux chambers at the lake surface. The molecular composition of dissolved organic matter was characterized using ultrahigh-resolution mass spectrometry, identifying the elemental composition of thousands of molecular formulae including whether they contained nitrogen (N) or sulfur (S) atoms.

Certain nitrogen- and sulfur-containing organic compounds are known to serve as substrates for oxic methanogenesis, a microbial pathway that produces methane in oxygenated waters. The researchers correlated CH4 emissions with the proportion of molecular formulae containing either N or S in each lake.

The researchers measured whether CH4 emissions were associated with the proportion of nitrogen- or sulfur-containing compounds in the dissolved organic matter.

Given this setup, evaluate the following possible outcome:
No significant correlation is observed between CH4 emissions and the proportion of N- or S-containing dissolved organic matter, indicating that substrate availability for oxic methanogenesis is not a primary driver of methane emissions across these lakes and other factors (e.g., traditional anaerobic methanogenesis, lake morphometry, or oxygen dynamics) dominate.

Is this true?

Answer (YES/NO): NO